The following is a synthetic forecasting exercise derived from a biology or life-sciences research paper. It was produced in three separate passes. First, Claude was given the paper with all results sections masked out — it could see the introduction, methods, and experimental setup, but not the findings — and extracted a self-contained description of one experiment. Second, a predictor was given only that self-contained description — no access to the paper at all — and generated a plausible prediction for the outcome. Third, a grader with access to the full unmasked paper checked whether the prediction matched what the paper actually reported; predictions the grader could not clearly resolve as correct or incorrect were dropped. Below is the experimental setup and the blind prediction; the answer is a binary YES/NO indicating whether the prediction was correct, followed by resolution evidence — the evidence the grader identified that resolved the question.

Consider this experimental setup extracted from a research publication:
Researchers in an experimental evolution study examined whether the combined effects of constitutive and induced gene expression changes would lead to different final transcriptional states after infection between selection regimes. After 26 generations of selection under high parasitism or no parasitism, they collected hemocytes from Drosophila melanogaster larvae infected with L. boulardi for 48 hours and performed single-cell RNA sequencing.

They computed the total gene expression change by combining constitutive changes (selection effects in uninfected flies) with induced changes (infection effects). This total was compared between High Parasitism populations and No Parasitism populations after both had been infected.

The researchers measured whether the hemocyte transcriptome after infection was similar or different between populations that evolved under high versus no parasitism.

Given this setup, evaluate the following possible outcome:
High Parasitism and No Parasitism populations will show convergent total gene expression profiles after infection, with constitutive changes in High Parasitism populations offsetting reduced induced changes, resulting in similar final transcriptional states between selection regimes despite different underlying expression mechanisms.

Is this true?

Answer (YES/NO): YES